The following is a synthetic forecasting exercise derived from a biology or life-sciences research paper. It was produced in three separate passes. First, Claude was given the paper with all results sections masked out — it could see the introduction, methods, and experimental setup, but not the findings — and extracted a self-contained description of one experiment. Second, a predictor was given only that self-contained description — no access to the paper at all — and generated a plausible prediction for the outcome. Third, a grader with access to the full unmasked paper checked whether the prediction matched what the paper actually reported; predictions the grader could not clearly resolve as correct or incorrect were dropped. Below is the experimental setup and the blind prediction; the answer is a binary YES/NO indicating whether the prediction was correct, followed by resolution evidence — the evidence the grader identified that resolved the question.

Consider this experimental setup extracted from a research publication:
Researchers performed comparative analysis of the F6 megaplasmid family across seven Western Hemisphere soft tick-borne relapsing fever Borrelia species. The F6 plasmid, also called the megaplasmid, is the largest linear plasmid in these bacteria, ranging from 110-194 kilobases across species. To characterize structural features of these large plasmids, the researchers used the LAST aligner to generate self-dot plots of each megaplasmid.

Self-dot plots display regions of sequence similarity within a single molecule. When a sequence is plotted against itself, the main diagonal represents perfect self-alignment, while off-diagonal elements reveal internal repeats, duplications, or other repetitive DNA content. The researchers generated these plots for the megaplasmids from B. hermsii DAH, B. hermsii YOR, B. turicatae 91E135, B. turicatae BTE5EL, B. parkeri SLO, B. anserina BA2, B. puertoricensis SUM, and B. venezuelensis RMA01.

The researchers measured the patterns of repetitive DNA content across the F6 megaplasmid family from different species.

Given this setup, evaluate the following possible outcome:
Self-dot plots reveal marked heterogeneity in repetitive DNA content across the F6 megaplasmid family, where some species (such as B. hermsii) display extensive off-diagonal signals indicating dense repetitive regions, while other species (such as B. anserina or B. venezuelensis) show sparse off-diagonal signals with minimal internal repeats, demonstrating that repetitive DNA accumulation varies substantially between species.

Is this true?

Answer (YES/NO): YES